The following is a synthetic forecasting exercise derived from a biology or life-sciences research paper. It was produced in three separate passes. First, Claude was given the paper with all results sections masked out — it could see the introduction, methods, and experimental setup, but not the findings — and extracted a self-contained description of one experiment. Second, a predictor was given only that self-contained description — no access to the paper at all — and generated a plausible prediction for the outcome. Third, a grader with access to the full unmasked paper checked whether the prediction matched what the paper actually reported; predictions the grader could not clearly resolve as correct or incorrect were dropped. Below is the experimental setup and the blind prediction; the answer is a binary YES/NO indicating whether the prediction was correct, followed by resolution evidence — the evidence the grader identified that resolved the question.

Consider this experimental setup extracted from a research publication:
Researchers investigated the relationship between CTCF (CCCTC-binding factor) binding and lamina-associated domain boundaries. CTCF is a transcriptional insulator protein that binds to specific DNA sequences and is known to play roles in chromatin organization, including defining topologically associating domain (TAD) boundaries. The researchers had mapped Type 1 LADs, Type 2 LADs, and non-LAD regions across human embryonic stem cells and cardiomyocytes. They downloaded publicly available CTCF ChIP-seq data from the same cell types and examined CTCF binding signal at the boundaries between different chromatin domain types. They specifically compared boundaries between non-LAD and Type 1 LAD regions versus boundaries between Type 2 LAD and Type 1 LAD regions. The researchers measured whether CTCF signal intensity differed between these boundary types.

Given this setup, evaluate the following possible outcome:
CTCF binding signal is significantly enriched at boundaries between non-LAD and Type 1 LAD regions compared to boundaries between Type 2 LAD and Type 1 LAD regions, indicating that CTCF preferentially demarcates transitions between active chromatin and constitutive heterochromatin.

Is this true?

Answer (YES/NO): NO